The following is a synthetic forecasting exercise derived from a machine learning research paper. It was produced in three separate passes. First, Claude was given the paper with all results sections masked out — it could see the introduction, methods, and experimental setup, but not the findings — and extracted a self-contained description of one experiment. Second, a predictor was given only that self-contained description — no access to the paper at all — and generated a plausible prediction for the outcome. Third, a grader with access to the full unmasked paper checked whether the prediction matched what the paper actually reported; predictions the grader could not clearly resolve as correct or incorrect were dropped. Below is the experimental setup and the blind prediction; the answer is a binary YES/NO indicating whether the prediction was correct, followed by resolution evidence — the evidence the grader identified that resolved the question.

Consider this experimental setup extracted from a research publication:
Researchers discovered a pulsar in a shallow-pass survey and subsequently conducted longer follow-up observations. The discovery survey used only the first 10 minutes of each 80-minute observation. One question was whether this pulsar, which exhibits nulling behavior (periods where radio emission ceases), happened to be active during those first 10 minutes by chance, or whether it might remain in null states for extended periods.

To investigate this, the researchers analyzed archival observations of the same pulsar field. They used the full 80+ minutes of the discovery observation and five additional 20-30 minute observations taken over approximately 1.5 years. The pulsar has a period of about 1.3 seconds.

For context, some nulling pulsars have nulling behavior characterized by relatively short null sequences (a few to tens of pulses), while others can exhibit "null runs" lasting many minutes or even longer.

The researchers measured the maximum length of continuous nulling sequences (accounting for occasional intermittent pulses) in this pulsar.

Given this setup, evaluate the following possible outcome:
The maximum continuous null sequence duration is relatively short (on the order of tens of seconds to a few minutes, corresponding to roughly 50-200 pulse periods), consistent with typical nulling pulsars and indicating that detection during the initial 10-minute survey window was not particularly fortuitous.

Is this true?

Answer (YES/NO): NO